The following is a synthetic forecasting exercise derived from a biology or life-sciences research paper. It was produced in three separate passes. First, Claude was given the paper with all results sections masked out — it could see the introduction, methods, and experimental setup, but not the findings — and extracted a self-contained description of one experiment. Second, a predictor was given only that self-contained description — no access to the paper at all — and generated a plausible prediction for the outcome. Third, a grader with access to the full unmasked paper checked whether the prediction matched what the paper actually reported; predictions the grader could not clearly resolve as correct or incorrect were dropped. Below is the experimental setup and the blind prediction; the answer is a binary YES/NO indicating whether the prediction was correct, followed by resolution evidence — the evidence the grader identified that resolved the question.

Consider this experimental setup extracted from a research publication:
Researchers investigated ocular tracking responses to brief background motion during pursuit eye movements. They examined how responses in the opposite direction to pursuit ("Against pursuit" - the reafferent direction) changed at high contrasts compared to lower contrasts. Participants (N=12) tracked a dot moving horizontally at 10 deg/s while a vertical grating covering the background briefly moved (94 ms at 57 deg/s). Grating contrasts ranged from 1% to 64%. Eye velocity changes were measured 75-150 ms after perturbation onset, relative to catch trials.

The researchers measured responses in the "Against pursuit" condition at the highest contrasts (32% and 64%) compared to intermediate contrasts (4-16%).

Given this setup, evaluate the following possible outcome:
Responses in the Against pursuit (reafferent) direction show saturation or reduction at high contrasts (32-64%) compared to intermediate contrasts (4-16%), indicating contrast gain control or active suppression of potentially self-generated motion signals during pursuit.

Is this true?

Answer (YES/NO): YES